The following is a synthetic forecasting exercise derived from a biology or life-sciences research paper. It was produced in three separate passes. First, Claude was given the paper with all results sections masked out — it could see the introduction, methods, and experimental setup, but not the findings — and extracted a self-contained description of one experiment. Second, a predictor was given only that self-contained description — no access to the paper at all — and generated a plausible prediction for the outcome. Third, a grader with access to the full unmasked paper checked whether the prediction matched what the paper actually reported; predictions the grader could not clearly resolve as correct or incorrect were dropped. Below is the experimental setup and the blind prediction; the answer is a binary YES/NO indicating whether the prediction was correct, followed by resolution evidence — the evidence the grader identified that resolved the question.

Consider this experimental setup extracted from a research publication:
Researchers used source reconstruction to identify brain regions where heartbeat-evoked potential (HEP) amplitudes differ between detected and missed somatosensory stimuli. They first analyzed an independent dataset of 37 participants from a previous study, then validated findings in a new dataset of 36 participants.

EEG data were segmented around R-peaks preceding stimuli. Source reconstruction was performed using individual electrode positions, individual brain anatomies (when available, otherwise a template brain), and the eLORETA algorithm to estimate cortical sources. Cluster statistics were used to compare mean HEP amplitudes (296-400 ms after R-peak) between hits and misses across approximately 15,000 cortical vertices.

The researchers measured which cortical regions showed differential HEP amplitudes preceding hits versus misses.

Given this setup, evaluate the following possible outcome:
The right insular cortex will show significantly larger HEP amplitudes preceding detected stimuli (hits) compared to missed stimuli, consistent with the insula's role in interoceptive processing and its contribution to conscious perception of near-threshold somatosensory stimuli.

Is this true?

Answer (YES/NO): NO